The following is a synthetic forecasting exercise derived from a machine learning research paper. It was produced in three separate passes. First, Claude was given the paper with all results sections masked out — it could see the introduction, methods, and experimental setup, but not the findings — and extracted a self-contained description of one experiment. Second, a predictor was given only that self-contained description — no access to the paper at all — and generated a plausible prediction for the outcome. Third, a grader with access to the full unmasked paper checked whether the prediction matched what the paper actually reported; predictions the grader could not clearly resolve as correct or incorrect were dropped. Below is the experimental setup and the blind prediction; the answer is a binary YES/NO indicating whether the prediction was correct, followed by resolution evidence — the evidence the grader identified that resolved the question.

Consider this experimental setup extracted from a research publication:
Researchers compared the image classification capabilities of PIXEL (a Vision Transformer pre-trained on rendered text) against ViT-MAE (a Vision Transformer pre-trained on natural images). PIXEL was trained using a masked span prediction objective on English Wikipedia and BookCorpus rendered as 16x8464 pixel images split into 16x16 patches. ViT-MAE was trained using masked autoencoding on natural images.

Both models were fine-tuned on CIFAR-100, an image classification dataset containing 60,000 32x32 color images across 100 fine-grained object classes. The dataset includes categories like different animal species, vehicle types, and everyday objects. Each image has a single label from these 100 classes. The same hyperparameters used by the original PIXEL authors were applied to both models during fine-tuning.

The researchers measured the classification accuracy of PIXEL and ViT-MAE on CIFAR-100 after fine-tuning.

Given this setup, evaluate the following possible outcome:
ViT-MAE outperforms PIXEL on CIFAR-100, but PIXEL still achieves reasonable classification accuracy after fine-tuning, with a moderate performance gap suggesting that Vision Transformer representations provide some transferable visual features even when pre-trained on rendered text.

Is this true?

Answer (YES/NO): NO